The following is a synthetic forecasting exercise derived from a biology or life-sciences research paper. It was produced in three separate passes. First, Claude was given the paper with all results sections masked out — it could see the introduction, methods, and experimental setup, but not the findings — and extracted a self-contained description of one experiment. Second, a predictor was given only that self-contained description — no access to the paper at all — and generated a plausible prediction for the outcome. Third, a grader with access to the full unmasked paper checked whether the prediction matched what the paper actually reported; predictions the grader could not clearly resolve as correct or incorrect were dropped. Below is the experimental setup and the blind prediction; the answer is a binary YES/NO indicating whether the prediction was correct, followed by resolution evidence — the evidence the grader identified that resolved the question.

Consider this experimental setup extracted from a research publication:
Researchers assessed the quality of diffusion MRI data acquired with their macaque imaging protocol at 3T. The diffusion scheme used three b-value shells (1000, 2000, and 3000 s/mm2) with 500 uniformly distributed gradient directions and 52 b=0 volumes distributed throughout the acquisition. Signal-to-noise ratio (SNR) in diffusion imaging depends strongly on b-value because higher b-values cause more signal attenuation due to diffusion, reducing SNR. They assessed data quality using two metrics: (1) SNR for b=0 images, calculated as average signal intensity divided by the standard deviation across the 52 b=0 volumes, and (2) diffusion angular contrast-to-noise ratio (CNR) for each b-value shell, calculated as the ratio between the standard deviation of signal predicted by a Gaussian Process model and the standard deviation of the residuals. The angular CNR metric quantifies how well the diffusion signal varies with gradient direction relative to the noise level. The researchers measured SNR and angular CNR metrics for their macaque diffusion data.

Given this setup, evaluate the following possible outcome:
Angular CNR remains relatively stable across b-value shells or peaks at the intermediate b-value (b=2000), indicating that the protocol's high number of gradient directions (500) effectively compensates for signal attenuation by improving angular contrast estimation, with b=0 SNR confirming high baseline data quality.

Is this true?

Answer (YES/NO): NO